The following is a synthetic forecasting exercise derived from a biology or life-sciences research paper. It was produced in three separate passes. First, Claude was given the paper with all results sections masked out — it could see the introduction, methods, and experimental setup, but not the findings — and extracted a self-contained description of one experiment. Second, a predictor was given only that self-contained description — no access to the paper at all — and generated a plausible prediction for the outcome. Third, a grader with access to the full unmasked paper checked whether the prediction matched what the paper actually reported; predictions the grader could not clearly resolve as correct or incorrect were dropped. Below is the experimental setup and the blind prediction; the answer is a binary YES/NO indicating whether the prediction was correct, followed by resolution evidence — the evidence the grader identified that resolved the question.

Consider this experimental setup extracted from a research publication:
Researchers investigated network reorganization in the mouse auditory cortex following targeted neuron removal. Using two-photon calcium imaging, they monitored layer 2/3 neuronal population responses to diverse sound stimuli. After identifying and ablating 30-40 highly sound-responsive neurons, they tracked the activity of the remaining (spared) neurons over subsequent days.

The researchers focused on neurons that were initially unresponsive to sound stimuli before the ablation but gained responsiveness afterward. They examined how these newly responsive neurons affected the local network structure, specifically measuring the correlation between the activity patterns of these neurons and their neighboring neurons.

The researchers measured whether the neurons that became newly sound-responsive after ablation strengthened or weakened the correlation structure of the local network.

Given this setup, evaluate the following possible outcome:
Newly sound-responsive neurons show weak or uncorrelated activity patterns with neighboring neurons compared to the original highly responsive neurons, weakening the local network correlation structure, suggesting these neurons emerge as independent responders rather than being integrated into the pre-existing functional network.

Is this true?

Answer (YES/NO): NO